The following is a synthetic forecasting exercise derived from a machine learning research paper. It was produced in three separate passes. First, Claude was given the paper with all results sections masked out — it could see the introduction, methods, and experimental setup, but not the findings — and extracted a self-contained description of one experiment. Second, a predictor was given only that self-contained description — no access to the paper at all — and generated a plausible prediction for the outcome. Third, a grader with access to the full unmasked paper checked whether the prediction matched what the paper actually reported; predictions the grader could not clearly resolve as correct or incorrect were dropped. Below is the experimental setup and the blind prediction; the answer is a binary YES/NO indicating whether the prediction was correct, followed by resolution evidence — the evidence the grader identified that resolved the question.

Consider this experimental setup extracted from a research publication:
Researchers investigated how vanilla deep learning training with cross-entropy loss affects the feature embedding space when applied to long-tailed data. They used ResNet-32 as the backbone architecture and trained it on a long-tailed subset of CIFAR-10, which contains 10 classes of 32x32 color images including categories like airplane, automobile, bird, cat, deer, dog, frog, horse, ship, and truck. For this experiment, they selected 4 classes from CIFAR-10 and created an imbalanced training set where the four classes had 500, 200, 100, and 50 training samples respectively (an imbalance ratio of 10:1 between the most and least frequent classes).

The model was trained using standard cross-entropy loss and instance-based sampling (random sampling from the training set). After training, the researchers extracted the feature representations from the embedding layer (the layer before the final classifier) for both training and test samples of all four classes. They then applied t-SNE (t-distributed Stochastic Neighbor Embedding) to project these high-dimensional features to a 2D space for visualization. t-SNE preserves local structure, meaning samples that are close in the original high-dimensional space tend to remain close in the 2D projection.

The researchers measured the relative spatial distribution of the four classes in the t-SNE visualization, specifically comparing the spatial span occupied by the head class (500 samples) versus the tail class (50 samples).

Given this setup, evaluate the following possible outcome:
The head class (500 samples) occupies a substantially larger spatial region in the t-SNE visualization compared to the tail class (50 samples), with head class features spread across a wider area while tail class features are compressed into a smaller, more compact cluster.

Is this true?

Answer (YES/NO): YES